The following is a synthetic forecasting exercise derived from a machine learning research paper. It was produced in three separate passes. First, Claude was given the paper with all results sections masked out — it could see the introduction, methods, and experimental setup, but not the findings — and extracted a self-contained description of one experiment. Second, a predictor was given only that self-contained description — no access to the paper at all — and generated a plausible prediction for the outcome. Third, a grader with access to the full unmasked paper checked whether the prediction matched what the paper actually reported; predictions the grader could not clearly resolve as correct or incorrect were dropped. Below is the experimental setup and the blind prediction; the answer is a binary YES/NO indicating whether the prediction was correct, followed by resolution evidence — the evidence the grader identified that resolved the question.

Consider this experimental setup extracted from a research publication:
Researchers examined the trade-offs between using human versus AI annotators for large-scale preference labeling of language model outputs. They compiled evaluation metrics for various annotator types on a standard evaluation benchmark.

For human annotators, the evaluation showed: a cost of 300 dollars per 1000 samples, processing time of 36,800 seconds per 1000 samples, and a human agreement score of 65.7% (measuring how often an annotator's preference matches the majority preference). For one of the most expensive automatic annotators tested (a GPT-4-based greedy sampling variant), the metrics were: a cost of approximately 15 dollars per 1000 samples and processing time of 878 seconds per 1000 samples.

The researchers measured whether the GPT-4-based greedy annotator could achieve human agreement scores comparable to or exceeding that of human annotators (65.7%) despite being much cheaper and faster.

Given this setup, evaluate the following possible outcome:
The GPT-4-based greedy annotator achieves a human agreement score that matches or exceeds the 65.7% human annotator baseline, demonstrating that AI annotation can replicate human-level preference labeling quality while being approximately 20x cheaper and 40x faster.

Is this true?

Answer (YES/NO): YES